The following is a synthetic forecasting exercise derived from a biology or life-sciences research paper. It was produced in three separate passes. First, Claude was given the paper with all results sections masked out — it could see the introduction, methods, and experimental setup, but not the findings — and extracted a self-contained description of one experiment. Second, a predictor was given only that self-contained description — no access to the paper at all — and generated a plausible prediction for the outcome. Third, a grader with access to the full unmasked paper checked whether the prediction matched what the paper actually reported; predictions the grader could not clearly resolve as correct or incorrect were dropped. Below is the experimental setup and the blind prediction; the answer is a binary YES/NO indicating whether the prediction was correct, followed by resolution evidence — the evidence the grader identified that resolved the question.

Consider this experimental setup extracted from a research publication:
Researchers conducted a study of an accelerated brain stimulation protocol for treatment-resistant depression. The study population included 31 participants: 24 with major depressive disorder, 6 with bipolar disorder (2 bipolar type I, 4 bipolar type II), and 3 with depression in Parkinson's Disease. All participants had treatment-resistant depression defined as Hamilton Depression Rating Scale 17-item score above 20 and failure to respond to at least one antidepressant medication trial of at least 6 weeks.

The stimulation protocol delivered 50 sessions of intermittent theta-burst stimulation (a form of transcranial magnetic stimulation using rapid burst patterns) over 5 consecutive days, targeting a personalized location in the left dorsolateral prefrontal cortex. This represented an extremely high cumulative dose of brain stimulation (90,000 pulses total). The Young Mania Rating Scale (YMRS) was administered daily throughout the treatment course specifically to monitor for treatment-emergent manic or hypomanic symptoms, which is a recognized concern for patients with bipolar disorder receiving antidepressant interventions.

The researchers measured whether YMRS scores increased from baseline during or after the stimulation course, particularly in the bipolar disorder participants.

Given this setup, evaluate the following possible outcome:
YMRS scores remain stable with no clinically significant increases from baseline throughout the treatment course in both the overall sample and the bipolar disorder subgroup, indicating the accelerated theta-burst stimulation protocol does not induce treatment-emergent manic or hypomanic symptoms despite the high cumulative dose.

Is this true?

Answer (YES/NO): YES